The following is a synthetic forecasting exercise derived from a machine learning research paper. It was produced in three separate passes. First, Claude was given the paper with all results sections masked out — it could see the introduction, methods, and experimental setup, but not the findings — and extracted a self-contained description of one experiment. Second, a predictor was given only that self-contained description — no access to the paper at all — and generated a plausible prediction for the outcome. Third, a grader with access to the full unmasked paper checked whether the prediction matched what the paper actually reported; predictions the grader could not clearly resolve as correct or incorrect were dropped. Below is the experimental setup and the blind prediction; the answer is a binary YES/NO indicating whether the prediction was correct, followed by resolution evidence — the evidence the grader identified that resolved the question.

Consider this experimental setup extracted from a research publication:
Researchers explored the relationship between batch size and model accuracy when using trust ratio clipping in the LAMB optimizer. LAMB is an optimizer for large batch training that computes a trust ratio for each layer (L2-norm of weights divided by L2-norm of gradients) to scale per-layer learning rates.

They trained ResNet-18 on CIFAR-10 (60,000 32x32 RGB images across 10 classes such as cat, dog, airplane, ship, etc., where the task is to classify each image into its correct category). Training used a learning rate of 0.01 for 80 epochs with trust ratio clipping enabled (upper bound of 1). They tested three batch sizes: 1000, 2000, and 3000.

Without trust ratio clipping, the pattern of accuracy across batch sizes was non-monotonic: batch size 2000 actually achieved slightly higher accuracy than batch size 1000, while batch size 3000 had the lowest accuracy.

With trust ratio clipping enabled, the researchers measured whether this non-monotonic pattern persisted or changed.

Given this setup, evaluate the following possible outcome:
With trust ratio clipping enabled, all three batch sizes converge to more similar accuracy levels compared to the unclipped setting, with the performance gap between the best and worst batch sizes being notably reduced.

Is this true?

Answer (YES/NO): NO